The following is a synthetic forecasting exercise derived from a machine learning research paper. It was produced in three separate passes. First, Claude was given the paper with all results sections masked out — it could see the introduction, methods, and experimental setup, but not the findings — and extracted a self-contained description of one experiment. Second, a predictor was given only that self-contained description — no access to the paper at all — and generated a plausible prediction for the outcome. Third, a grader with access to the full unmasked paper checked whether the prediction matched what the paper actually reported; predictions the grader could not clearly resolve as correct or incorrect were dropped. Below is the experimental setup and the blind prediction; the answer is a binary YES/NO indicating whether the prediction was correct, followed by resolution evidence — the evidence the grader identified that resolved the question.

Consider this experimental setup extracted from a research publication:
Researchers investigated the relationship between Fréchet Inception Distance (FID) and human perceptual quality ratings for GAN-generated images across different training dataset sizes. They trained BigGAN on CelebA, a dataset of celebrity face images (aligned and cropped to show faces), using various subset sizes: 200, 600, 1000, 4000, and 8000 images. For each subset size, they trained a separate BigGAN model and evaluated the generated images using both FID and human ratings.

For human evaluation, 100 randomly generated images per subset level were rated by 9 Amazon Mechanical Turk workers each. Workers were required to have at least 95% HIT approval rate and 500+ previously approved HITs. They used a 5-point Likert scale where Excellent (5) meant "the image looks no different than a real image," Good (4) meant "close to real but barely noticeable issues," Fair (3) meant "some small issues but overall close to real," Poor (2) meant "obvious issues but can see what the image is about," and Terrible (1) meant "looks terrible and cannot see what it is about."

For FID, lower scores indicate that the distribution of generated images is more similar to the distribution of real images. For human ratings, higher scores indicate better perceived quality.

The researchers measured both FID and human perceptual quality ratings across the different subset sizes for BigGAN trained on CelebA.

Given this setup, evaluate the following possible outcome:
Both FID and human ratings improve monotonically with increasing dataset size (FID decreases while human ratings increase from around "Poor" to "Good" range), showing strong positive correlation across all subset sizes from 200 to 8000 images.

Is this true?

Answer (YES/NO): NO